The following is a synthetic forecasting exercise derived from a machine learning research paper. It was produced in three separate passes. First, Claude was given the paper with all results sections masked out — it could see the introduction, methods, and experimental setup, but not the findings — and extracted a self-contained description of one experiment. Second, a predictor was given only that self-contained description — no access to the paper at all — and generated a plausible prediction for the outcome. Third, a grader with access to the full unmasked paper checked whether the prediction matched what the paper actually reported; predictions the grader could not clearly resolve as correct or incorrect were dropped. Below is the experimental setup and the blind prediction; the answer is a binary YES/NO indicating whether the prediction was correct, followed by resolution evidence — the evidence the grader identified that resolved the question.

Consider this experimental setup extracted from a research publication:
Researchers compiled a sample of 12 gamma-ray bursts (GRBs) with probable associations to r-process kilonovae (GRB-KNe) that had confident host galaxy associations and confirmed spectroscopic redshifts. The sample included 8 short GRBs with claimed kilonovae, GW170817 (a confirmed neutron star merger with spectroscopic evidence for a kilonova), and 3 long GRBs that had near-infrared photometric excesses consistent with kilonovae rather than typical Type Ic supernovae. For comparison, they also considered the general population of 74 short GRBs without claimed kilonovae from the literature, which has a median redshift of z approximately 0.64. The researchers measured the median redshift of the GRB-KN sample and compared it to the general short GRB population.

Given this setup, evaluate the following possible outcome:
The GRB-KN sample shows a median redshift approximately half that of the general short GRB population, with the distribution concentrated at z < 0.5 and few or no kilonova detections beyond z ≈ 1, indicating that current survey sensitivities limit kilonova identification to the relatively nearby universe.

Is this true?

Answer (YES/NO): NO